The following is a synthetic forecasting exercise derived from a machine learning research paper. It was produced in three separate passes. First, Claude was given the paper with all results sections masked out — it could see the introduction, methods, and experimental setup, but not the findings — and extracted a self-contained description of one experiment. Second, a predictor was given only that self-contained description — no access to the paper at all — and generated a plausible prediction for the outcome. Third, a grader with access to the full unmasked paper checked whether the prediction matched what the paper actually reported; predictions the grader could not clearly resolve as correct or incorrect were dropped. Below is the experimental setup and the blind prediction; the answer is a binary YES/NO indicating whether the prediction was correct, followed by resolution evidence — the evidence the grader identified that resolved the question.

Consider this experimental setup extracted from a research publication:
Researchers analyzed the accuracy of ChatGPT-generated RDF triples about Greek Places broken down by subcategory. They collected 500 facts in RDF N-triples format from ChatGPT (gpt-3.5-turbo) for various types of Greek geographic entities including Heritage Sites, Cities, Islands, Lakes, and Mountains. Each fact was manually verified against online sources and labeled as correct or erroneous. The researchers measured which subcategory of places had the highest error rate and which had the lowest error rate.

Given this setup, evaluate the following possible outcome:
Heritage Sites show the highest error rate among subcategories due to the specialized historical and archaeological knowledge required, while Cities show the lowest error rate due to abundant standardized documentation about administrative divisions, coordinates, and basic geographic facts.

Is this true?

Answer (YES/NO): NO